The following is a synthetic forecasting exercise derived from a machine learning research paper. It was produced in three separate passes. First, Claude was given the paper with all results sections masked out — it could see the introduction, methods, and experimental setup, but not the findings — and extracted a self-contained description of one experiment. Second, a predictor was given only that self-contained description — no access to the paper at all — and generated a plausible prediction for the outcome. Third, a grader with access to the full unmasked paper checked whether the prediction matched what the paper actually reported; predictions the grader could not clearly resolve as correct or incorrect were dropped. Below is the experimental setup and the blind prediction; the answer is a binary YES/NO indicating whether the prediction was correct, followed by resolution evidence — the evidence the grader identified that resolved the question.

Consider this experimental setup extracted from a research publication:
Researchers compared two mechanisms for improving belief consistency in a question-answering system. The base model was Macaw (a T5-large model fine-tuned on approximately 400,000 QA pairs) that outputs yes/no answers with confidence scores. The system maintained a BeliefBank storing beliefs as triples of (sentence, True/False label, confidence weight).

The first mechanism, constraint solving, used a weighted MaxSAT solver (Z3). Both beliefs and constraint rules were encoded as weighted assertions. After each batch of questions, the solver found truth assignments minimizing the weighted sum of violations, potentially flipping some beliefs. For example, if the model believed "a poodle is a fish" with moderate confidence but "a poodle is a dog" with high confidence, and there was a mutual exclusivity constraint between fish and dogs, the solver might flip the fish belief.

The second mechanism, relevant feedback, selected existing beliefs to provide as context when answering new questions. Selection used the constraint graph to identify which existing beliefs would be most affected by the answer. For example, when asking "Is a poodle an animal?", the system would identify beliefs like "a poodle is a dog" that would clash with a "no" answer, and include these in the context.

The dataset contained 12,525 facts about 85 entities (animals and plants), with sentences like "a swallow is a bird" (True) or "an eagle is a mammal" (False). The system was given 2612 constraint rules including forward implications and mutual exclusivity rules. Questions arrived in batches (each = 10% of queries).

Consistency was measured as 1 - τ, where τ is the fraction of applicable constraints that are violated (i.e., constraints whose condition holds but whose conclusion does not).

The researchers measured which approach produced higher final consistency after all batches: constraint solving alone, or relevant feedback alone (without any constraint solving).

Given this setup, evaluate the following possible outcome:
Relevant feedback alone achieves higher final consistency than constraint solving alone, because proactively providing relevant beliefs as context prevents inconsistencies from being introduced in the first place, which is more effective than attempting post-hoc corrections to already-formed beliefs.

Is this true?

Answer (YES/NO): NO